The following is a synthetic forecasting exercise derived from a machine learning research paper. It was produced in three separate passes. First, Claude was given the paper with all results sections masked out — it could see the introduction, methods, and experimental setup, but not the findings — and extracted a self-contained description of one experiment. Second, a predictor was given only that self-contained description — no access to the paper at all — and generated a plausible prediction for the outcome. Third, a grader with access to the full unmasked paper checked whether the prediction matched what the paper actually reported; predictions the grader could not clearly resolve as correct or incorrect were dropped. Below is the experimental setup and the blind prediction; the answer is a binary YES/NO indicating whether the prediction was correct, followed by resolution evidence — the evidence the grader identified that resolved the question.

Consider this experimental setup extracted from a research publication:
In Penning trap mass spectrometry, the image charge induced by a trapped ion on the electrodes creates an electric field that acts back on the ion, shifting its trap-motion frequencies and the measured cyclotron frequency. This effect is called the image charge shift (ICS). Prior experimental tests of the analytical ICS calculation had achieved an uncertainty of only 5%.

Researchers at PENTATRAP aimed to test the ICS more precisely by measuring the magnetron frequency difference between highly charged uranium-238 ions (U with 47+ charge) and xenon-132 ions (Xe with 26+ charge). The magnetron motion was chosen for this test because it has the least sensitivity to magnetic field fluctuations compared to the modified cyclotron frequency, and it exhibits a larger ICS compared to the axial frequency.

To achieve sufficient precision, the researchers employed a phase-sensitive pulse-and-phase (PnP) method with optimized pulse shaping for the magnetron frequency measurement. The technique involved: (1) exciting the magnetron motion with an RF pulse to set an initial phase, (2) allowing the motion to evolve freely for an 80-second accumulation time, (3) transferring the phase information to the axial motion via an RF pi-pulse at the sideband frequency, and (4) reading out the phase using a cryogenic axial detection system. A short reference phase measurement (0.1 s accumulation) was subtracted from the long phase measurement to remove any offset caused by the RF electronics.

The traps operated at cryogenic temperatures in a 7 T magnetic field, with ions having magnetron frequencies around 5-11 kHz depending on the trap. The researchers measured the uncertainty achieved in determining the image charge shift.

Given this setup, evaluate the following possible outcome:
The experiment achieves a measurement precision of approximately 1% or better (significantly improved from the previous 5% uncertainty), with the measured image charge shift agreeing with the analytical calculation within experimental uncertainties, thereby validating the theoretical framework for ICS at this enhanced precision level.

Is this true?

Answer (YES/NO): YES